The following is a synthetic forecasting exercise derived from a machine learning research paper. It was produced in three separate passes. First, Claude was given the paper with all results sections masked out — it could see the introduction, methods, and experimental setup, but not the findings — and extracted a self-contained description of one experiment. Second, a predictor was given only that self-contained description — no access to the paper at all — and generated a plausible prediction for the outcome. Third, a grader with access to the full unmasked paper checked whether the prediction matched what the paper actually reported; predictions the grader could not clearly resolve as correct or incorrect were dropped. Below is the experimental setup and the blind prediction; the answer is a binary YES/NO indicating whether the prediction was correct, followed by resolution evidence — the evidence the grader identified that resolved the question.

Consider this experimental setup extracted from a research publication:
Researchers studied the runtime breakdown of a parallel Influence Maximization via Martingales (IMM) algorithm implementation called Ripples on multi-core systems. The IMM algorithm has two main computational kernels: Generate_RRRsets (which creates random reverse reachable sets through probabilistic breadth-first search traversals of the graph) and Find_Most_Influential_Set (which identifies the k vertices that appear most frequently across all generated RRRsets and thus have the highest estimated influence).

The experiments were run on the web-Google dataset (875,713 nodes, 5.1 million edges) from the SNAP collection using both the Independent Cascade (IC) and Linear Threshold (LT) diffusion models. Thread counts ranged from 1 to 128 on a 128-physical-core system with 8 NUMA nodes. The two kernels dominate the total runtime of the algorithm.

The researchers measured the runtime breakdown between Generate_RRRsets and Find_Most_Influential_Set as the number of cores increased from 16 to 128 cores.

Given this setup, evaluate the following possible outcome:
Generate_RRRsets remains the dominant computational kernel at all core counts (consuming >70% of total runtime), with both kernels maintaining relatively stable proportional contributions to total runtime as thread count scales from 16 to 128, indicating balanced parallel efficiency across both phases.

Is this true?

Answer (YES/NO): NO